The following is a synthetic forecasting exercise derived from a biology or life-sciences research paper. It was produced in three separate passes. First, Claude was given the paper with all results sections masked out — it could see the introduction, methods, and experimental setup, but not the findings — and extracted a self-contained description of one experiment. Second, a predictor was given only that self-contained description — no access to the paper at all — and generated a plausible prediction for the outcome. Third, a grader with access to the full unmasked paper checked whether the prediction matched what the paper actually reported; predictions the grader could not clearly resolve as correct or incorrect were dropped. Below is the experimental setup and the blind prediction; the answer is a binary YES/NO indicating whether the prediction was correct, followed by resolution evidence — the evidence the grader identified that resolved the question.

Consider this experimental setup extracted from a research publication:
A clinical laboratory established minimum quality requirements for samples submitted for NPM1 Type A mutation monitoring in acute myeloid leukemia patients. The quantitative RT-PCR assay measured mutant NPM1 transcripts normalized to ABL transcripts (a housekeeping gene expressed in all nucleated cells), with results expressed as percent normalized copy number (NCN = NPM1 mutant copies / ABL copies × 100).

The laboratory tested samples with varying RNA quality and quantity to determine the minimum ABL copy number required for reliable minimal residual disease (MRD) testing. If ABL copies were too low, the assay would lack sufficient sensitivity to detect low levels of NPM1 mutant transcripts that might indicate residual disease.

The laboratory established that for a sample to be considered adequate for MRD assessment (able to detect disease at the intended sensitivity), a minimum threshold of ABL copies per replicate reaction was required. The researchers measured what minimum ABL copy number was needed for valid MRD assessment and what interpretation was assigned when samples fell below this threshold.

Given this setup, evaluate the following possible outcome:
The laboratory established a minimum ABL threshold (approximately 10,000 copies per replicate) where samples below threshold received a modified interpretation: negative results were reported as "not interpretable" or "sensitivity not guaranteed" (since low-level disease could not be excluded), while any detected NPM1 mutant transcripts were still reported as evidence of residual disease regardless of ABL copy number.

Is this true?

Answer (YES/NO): NO